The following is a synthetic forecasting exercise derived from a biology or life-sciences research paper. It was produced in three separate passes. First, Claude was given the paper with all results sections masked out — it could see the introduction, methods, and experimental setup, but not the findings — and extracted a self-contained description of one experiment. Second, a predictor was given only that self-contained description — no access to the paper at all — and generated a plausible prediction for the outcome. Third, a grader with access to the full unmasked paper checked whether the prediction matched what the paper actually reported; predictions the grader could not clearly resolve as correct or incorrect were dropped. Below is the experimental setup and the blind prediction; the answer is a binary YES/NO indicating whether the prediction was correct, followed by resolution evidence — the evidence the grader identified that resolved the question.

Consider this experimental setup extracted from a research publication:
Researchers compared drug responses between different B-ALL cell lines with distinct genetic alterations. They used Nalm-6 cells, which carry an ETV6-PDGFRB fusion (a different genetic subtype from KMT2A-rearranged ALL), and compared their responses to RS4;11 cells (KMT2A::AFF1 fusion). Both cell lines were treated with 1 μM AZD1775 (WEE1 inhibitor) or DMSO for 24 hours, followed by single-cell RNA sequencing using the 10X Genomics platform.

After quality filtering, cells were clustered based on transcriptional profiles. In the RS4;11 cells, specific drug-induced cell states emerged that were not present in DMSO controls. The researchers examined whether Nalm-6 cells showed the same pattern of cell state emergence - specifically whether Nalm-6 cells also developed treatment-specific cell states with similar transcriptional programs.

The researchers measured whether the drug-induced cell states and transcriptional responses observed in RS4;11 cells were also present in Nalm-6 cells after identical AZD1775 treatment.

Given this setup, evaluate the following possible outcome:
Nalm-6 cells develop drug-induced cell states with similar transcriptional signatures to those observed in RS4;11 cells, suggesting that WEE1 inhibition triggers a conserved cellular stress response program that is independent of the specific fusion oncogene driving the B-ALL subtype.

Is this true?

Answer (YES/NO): NO